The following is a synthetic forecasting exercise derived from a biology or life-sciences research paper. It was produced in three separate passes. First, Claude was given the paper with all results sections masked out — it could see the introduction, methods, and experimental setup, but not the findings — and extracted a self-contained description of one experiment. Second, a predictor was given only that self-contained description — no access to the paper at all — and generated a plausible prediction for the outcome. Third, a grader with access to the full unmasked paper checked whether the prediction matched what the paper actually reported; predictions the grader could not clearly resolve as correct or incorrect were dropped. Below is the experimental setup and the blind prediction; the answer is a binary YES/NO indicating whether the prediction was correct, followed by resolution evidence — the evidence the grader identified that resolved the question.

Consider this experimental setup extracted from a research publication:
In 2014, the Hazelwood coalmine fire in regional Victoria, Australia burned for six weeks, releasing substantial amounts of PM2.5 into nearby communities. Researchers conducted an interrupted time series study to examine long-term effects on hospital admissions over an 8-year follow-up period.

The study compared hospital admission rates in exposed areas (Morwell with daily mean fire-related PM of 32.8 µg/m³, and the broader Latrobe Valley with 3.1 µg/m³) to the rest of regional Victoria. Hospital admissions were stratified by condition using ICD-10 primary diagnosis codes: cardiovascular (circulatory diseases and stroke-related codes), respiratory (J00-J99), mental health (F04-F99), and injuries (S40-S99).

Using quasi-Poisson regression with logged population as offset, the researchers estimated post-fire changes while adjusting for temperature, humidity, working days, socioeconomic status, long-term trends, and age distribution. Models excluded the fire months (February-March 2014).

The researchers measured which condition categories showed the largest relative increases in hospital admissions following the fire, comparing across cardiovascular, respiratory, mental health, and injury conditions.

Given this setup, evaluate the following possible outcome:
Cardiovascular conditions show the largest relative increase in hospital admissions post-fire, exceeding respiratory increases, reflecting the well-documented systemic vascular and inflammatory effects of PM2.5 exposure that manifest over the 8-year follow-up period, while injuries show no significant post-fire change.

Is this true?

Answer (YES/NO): NO